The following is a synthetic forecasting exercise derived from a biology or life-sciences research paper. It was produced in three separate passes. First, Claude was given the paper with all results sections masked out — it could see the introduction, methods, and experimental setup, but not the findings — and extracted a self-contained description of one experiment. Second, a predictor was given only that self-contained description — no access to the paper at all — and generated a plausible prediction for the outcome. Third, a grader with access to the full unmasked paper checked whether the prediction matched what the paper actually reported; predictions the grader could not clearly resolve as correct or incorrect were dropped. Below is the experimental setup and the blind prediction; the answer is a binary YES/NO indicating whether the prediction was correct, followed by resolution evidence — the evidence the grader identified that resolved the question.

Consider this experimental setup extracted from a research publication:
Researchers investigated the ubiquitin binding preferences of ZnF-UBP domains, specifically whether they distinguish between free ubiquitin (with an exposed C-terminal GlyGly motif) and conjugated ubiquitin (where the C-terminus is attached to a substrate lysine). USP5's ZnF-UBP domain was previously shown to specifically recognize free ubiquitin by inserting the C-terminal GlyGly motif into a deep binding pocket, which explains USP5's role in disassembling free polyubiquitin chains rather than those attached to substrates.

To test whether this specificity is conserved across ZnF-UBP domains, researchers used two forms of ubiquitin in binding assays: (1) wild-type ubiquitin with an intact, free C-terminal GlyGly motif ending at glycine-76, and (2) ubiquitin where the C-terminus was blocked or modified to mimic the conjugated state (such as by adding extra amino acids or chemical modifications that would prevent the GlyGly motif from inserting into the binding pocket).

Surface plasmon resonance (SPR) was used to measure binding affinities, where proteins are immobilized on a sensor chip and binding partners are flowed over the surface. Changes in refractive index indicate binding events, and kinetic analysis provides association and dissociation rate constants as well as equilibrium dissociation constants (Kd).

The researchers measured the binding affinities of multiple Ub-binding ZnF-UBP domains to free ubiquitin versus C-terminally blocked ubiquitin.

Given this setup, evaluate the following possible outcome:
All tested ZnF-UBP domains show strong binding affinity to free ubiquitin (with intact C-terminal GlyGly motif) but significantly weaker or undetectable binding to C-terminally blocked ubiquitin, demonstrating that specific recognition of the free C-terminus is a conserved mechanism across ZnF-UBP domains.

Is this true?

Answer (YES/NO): NO